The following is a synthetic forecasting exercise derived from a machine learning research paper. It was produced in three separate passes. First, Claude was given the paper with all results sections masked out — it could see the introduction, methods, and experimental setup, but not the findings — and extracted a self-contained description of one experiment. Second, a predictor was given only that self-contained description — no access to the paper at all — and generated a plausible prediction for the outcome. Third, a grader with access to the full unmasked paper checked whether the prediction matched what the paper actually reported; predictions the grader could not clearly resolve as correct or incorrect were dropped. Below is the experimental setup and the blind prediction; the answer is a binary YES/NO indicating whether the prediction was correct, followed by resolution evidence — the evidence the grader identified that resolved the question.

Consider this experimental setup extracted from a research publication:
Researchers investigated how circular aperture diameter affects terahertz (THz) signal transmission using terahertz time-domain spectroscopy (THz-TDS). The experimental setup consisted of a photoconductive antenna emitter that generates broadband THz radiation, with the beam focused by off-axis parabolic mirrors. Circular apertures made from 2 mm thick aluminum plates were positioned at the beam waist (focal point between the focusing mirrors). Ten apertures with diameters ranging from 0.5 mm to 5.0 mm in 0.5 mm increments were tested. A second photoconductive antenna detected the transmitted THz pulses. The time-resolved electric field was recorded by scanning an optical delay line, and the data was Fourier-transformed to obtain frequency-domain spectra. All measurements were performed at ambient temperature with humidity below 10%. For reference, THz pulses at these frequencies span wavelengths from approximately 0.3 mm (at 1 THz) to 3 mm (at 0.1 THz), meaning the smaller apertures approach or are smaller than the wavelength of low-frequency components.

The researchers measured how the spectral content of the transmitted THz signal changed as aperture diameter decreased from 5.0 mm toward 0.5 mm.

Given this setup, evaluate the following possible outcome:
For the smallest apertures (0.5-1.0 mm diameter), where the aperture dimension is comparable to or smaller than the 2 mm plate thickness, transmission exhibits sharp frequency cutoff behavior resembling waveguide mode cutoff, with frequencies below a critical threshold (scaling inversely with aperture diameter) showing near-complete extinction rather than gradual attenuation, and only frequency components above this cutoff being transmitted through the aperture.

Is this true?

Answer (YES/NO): NO